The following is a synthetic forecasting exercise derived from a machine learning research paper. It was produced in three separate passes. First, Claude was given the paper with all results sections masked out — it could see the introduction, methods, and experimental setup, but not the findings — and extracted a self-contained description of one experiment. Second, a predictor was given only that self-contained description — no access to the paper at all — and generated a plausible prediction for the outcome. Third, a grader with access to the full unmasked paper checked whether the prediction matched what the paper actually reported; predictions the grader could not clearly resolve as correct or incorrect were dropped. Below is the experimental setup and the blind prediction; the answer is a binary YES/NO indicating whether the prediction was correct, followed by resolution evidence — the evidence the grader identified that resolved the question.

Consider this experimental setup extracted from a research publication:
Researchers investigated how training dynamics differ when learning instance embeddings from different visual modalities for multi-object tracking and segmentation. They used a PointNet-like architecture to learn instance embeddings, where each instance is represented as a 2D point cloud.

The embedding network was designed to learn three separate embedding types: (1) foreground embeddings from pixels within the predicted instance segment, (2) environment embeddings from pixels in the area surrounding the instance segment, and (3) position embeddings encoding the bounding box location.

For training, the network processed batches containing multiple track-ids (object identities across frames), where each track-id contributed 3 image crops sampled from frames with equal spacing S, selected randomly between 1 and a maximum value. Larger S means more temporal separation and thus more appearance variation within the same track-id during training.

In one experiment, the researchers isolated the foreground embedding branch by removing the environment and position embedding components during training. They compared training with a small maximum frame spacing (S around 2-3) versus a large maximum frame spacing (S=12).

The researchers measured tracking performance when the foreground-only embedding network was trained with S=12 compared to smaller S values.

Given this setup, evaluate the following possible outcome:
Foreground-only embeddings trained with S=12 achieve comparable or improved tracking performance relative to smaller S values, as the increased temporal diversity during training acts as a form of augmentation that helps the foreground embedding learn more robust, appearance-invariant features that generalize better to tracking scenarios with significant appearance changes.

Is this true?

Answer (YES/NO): YES